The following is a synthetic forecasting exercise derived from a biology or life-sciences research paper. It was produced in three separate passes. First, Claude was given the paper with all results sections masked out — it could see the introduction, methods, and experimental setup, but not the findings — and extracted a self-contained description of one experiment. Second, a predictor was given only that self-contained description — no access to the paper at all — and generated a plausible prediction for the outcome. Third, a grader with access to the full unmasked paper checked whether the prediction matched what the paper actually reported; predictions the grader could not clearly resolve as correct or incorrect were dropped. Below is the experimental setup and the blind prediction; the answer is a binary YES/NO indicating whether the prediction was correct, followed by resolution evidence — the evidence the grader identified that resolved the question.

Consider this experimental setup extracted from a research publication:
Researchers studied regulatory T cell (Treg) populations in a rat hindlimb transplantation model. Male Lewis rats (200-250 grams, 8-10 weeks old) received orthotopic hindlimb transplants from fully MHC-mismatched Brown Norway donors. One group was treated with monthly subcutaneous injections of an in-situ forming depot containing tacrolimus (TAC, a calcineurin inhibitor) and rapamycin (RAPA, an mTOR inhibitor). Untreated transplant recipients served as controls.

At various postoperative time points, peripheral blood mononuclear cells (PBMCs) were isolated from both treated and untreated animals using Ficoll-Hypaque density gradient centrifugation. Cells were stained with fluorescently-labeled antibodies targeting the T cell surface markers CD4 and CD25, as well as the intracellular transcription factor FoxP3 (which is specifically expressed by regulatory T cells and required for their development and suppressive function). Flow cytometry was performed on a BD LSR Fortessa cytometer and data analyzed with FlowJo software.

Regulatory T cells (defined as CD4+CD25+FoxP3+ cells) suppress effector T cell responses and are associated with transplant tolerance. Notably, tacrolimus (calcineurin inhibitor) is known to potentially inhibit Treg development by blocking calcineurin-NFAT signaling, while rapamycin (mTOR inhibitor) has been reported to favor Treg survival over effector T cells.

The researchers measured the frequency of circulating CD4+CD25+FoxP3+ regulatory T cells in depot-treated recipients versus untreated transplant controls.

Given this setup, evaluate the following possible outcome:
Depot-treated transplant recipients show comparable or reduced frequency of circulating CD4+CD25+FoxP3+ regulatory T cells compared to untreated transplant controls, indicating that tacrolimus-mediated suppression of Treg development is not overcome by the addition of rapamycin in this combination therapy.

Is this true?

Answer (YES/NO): NO